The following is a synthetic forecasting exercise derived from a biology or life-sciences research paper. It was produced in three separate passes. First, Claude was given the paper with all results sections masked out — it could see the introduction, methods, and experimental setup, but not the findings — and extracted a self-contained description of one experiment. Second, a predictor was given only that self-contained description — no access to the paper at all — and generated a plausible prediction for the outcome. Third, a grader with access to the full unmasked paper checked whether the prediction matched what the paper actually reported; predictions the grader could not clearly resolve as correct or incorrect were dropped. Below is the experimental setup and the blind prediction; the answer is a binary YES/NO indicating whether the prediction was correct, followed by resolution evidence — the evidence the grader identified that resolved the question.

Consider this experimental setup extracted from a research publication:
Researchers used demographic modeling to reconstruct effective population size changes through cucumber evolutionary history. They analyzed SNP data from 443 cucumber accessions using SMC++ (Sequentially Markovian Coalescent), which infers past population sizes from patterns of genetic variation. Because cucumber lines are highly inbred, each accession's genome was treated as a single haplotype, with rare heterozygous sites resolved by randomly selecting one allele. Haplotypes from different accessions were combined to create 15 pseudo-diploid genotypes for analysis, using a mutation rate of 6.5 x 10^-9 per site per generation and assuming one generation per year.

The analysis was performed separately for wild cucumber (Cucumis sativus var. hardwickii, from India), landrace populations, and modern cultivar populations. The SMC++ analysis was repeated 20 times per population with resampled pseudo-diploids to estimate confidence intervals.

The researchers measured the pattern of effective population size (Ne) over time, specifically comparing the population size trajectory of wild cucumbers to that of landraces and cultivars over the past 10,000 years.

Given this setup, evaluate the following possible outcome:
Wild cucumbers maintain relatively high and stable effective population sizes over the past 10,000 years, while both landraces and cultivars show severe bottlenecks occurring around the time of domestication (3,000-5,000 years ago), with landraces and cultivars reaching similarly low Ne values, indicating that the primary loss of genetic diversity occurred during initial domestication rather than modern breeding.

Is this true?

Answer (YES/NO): NO